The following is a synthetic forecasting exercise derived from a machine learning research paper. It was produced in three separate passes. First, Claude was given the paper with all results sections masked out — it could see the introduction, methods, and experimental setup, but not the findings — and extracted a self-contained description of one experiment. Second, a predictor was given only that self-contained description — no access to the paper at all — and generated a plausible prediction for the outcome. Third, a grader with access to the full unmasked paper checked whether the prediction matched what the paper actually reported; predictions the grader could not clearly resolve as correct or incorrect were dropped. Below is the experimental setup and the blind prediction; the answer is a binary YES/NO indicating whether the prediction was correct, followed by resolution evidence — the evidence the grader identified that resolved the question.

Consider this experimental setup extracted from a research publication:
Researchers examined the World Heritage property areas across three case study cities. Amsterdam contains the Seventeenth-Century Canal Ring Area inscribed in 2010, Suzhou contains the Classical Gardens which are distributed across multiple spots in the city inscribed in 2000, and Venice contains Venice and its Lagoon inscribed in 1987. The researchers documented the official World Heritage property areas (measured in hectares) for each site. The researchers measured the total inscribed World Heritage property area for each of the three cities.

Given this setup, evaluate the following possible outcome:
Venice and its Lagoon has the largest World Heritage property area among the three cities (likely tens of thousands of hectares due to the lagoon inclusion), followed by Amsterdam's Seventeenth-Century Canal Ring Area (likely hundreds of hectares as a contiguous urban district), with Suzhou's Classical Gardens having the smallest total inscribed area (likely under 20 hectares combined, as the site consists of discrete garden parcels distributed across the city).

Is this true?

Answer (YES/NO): YES